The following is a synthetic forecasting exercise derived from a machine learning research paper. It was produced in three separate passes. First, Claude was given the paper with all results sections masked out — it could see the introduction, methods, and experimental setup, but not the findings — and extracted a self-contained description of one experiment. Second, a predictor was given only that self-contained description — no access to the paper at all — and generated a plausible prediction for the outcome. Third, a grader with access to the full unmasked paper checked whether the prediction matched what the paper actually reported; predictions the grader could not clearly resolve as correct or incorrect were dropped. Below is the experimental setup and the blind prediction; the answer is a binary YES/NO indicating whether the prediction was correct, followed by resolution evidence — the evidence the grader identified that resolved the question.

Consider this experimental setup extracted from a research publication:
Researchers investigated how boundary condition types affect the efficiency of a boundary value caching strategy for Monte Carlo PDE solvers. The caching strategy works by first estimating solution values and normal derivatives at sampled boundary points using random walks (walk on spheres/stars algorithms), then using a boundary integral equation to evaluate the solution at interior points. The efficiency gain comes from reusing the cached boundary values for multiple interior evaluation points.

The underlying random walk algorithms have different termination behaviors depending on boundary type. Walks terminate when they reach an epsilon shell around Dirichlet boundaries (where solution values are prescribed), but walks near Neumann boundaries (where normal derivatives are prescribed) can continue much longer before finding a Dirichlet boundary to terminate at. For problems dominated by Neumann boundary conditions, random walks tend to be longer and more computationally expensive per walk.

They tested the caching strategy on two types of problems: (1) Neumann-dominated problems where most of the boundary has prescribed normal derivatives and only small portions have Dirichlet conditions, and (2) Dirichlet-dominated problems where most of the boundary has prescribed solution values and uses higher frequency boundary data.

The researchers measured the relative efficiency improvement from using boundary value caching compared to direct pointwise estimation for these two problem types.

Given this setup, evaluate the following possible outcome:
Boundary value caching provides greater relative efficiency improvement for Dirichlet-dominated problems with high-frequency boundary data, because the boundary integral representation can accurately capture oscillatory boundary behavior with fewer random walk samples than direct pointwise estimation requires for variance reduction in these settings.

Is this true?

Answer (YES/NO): NO